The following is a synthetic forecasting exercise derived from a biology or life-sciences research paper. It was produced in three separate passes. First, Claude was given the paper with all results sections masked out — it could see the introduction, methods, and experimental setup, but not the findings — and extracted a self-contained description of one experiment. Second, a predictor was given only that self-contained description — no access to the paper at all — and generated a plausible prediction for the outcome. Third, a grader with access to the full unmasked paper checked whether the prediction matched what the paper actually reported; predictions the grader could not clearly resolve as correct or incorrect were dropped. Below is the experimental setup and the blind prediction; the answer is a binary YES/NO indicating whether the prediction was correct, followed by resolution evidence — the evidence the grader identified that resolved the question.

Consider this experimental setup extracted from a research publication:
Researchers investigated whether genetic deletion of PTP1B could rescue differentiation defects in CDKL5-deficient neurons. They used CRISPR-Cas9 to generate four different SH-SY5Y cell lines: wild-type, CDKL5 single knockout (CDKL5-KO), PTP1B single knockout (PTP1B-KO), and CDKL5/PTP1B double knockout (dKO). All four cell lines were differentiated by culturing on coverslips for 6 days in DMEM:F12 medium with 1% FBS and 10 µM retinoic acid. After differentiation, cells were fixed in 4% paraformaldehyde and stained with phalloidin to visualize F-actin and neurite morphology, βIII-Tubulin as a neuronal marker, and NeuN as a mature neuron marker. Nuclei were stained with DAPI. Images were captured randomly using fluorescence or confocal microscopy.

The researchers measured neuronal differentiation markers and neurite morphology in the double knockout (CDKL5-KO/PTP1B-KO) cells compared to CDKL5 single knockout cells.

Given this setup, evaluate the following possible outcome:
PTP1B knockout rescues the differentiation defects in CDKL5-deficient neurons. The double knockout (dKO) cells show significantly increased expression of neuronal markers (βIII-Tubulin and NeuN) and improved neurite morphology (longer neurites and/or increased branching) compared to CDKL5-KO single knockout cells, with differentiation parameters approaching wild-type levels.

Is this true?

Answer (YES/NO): NO